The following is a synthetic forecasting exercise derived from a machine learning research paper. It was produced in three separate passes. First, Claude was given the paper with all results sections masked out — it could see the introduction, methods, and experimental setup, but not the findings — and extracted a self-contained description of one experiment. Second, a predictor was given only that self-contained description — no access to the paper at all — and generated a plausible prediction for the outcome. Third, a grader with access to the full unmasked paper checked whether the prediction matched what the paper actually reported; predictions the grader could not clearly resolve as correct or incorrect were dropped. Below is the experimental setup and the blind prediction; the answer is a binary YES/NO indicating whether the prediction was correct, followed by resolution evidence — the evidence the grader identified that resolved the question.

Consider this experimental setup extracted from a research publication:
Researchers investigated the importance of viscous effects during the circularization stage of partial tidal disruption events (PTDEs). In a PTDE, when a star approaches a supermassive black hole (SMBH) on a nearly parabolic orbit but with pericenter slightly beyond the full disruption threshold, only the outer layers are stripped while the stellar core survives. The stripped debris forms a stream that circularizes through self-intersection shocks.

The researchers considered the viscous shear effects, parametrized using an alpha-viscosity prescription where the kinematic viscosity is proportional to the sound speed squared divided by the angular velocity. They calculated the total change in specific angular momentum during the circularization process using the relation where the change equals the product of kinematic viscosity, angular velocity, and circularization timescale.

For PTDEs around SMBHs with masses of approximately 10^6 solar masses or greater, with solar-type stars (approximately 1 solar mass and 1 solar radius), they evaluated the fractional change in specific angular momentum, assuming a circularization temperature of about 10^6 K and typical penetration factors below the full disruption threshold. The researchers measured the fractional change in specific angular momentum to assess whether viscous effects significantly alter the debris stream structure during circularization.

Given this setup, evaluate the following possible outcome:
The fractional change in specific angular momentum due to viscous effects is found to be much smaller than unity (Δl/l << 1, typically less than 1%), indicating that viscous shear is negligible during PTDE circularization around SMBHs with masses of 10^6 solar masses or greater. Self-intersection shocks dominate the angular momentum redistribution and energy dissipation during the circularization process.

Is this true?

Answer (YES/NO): YES